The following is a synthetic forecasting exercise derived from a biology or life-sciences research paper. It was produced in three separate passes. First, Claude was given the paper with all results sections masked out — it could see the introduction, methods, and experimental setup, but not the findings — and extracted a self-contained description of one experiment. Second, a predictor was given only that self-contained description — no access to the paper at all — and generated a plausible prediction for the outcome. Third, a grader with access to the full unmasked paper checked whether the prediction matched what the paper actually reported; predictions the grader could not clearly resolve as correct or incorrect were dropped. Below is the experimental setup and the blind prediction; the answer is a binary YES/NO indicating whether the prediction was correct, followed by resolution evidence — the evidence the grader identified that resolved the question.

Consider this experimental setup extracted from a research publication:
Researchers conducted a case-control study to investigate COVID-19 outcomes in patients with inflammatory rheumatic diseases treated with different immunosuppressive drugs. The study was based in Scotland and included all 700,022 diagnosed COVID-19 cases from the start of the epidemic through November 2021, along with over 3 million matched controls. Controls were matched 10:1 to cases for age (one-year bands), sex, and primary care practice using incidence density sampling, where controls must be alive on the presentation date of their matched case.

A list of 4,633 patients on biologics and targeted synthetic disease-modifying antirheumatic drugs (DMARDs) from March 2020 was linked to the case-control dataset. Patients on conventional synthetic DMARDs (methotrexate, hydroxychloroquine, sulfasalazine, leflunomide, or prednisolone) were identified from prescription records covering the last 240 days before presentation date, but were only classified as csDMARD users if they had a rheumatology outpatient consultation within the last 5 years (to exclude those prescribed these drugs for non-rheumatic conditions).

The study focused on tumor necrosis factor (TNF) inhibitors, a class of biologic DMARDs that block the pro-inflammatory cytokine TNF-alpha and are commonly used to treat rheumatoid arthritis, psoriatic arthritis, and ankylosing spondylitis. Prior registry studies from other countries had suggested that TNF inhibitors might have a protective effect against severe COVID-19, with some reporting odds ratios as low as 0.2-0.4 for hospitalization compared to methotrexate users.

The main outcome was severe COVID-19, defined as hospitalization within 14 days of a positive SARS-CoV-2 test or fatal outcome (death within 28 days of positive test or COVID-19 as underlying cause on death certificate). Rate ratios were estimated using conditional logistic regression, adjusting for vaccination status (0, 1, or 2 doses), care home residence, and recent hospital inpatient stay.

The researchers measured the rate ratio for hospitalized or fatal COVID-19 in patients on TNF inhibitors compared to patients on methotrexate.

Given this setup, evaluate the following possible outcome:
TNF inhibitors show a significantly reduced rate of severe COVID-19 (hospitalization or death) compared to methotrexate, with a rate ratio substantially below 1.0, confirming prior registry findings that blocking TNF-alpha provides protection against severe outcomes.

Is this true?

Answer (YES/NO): NO